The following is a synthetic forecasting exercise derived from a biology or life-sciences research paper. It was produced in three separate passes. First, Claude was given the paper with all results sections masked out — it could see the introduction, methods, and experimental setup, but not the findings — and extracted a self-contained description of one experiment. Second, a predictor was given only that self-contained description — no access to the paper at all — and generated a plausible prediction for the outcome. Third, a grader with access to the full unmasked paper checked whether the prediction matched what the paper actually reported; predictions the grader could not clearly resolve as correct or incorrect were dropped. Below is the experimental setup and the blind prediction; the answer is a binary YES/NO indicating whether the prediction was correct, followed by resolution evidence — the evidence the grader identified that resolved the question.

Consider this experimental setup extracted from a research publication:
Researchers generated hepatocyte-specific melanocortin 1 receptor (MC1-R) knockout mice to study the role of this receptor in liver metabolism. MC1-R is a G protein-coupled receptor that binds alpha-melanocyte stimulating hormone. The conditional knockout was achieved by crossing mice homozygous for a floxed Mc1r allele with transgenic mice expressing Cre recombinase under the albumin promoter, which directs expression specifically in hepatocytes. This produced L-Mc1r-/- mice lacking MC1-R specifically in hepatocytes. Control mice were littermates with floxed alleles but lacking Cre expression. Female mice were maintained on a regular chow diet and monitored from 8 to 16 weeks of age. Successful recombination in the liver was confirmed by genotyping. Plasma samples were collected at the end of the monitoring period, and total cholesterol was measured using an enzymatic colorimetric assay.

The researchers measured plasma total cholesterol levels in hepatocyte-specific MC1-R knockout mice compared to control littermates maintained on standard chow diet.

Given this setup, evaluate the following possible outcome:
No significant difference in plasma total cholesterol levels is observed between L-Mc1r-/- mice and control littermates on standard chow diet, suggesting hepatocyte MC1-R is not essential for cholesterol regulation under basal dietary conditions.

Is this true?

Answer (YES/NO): NO